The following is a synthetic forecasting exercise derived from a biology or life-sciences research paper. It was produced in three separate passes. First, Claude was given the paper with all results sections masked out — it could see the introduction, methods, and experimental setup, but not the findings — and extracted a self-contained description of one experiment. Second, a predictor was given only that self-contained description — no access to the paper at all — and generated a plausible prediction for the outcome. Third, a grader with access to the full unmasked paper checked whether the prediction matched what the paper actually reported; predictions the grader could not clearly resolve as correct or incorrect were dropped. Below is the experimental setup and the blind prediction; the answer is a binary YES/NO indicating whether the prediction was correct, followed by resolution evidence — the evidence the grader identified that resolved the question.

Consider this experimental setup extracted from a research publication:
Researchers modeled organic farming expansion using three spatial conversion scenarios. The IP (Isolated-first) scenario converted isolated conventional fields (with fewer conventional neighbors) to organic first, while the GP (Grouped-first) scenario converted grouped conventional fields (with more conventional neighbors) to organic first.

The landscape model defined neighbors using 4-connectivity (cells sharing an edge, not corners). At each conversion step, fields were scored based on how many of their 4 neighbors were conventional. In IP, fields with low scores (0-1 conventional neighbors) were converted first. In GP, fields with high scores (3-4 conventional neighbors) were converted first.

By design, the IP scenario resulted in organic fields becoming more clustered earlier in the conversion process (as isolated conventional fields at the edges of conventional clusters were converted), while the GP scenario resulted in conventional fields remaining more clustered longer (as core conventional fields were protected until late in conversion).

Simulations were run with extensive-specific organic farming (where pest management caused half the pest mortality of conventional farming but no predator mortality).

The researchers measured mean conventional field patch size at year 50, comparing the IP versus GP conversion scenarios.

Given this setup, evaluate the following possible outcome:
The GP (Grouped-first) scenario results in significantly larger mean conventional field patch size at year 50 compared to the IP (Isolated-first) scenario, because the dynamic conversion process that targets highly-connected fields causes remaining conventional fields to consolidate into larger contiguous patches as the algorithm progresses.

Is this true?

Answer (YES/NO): NO